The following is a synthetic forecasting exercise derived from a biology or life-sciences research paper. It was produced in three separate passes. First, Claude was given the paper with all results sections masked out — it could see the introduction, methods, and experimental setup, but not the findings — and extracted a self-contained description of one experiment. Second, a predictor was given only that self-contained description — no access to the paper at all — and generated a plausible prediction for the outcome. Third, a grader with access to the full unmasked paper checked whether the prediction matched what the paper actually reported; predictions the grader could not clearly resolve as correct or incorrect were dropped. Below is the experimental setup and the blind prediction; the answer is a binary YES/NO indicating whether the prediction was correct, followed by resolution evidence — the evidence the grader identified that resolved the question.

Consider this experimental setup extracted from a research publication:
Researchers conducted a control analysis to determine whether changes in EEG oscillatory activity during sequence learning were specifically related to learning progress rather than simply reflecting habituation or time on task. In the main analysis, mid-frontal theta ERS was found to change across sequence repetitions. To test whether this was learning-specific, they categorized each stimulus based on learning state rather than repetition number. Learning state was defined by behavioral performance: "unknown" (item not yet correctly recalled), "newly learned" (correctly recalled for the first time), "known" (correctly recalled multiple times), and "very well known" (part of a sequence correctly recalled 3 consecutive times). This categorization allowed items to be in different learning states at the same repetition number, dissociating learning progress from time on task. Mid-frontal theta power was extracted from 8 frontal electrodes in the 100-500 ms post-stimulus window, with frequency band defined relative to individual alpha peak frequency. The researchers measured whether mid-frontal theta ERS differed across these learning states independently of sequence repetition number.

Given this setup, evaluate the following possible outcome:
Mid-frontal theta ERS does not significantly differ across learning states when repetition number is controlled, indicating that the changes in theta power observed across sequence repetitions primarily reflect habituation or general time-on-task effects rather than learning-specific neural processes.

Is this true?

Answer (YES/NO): NO